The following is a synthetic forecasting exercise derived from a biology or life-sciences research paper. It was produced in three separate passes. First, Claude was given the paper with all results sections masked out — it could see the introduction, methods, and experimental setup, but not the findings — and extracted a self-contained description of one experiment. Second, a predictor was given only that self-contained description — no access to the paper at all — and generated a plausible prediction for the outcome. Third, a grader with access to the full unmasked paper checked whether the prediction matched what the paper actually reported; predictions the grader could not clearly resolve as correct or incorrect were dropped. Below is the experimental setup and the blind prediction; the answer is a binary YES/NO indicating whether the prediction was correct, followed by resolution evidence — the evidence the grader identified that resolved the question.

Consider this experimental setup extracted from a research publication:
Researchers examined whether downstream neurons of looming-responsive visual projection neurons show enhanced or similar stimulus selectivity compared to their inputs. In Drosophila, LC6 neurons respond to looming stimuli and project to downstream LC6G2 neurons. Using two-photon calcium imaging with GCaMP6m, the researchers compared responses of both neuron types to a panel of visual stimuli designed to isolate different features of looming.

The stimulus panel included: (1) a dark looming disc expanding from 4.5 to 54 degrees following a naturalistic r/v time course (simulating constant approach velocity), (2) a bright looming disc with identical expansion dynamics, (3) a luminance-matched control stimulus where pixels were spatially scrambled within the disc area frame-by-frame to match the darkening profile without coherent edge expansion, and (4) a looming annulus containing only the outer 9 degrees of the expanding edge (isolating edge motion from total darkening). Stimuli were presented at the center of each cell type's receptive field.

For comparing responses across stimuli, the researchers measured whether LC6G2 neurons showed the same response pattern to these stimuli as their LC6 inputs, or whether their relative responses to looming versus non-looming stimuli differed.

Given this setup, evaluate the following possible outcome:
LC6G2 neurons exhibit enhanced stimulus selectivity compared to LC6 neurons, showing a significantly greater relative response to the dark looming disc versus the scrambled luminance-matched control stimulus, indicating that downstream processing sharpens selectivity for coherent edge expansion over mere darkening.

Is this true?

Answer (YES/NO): YES